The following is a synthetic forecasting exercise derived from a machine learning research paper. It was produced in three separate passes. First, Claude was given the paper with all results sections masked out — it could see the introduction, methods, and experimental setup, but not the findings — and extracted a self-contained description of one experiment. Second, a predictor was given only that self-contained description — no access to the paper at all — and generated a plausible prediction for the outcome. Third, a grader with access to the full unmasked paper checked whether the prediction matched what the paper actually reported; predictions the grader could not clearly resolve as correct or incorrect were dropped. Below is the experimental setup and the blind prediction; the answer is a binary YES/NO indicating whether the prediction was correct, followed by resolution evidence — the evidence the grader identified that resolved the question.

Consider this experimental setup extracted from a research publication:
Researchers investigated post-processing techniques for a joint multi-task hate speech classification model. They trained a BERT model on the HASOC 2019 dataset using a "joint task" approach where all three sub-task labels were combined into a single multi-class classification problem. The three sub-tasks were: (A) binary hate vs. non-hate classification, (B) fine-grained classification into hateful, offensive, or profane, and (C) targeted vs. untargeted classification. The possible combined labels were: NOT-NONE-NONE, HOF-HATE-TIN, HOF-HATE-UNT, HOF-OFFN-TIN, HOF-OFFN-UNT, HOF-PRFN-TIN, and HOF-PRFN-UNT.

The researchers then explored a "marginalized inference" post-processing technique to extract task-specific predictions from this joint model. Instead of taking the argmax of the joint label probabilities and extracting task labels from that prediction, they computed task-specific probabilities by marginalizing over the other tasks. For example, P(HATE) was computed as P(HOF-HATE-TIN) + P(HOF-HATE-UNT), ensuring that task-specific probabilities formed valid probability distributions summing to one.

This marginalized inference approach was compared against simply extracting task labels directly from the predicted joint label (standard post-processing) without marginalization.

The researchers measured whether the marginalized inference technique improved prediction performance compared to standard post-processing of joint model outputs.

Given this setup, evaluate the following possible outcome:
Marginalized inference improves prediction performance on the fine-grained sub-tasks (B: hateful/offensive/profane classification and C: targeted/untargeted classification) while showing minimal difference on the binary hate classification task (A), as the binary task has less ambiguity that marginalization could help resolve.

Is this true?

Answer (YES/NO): NO